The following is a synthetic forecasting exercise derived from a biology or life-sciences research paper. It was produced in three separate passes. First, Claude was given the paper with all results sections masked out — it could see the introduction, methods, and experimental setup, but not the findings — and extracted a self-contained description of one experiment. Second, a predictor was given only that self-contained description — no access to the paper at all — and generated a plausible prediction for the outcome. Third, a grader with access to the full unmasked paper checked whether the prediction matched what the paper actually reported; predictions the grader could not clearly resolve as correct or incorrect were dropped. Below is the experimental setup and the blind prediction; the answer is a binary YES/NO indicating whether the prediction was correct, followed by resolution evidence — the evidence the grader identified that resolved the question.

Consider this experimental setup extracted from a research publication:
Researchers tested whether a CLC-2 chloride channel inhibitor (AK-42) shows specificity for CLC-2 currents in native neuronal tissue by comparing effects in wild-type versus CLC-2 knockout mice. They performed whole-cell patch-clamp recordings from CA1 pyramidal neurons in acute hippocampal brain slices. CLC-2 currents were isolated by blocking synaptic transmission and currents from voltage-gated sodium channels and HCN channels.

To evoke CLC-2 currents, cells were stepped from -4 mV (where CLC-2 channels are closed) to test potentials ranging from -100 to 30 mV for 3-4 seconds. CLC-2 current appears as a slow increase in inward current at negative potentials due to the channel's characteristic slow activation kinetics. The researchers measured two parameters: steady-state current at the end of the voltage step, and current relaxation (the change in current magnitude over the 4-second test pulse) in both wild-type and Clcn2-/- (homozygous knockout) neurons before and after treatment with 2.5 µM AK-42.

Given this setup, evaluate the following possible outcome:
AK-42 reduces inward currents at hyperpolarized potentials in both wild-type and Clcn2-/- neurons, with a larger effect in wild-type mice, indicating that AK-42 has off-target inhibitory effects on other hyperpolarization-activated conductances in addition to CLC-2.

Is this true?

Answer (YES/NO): NO